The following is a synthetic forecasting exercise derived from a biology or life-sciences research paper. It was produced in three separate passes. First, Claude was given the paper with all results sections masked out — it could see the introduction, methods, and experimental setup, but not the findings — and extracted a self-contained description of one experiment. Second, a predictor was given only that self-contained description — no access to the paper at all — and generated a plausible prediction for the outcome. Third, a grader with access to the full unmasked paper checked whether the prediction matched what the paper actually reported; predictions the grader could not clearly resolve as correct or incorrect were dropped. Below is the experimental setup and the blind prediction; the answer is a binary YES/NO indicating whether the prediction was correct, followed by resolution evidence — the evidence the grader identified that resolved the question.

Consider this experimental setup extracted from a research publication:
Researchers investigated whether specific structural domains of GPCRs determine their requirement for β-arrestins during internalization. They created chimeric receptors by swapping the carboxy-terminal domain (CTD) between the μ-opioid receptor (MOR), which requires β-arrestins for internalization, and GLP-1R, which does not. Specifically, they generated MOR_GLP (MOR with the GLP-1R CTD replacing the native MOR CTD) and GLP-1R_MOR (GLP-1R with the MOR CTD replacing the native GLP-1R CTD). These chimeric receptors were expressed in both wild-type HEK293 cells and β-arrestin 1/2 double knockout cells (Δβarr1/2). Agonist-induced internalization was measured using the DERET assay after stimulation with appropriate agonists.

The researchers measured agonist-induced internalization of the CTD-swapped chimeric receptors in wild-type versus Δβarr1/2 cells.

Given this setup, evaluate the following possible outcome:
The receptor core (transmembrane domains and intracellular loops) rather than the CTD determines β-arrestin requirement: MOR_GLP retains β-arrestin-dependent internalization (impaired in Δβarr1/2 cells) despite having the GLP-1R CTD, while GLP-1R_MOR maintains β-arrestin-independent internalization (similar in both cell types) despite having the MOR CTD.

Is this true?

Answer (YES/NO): NO